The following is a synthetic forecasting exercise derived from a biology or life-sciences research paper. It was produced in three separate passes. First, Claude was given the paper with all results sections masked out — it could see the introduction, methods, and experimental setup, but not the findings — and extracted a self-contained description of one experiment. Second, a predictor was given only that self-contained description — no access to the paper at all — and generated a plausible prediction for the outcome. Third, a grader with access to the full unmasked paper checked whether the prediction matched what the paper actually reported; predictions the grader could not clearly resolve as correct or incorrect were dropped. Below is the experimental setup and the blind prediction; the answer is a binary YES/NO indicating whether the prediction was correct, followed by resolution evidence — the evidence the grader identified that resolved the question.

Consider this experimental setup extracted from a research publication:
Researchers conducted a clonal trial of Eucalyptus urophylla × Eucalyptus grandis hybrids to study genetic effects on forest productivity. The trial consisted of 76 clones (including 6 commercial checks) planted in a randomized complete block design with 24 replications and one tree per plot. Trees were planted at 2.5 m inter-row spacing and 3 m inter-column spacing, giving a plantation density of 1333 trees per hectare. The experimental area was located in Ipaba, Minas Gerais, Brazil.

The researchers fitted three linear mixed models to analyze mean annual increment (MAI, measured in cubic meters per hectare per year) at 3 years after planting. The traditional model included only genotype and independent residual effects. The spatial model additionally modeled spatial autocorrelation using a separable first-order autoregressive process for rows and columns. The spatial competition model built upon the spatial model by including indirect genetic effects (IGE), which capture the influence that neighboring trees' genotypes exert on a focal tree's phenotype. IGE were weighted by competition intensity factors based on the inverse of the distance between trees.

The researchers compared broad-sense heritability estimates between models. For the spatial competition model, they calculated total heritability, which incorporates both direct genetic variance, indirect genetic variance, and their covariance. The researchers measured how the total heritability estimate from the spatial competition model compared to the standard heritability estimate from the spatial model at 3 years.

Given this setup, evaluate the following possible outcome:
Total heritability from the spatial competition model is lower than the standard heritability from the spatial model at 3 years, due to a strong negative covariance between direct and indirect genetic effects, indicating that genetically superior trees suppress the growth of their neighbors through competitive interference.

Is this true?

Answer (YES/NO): YES